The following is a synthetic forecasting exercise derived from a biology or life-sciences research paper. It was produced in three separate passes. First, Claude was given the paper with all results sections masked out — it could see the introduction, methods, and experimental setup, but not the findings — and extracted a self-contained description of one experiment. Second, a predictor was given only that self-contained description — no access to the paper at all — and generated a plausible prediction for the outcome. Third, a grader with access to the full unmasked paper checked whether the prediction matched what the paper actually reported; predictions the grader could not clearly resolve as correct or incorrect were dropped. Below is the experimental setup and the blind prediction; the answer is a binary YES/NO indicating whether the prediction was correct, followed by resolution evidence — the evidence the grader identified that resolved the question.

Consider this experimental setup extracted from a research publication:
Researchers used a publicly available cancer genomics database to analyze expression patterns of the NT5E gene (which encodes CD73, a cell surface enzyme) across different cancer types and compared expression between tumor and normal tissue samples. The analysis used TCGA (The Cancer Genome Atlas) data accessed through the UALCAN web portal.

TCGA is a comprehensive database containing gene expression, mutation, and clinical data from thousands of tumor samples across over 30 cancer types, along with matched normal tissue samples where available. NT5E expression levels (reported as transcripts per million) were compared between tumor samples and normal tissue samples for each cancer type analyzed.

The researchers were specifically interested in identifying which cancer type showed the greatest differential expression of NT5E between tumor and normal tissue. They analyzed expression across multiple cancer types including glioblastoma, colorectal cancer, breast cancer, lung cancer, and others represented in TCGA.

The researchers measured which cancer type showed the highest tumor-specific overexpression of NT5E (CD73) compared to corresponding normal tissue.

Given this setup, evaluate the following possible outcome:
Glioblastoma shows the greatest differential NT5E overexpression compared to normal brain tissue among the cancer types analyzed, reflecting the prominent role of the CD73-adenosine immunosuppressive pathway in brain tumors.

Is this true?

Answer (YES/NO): YES